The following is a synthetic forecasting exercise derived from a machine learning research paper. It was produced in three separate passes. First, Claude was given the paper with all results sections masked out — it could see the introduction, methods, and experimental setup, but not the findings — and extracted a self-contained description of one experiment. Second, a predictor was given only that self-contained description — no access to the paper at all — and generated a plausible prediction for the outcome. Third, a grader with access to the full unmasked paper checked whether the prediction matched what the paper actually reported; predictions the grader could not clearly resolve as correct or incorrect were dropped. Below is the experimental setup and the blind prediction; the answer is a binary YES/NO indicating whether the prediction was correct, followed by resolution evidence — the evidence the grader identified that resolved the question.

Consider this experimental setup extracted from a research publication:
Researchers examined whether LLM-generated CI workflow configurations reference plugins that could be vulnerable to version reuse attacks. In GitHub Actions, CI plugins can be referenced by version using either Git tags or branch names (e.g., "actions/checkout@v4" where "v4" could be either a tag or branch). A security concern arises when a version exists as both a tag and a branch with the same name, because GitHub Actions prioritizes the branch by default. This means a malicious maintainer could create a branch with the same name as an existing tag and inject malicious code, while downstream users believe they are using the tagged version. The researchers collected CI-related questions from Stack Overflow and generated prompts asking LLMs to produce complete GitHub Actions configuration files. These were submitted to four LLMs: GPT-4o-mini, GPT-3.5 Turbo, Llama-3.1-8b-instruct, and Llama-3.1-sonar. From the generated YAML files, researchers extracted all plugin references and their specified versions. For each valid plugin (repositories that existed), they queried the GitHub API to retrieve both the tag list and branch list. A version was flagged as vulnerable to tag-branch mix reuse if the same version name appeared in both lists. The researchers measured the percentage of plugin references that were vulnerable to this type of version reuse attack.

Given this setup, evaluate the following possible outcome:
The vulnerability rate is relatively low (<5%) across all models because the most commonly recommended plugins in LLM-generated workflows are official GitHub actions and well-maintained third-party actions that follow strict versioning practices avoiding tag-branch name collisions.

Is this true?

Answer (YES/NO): NO